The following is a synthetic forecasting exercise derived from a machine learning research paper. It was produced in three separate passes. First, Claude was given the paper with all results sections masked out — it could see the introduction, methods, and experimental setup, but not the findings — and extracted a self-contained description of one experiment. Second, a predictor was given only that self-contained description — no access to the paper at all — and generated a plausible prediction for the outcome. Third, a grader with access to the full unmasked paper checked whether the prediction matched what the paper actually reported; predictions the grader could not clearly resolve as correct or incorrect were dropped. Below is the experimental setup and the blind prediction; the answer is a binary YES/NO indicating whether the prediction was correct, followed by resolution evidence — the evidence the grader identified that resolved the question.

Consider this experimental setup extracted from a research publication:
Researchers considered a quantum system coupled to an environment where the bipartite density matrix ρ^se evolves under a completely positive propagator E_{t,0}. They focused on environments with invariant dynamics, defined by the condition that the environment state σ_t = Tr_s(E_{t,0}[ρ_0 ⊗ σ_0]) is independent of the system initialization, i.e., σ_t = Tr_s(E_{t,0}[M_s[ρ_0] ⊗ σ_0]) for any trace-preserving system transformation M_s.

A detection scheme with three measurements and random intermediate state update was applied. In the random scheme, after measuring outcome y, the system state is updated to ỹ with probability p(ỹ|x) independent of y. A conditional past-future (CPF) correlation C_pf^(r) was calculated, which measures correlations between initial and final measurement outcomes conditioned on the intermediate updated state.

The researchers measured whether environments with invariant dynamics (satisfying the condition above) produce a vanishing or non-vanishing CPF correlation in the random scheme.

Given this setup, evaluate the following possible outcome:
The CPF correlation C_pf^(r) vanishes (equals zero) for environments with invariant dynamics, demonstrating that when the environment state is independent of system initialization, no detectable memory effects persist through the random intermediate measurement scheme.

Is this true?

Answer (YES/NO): YES